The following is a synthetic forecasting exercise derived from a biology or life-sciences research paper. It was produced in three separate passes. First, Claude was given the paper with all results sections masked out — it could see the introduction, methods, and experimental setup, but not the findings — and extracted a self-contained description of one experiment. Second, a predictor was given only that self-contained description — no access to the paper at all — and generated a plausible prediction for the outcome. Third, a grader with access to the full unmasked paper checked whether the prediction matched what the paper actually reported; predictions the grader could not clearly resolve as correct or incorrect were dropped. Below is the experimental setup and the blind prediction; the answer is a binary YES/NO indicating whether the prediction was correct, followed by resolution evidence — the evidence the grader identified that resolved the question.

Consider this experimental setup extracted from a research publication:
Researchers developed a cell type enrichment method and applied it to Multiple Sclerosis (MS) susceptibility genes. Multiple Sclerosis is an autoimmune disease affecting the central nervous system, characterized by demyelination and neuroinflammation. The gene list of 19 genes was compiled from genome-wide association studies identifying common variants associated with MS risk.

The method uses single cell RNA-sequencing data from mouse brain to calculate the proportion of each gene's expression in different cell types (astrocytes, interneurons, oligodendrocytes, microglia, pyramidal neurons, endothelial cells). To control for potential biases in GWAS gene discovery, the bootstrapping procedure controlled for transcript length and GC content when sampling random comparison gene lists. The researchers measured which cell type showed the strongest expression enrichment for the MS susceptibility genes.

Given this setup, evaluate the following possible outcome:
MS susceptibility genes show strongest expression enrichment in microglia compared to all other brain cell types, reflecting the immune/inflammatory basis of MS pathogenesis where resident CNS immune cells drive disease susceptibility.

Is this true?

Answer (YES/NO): YES